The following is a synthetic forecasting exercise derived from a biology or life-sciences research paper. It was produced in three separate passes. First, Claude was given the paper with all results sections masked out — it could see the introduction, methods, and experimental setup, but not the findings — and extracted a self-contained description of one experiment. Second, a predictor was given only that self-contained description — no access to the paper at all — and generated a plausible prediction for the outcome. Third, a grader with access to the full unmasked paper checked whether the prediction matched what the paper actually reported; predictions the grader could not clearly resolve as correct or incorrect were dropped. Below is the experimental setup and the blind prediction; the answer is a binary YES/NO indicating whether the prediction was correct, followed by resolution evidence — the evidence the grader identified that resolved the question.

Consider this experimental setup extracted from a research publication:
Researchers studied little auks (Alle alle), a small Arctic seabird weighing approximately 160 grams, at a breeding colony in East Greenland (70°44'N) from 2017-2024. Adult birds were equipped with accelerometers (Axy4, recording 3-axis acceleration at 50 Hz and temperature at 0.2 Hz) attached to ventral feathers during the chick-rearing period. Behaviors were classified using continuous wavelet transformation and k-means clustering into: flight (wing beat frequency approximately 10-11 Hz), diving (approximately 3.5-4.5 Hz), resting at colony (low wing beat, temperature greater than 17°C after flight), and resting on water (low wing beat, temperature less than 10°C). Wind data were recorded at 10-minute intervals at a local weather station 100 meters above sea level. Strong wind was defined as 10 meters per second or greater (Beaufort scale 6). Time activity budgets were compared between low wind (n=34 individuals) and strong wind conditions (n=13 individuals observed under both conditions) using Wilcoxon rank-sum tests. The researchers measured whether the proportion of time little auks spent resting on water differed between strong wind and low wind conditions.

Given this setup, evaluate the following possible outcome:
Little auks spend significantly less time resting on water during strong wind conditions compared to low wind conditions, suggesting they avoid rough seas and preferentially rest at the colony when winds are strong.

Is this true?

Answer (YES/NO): NO